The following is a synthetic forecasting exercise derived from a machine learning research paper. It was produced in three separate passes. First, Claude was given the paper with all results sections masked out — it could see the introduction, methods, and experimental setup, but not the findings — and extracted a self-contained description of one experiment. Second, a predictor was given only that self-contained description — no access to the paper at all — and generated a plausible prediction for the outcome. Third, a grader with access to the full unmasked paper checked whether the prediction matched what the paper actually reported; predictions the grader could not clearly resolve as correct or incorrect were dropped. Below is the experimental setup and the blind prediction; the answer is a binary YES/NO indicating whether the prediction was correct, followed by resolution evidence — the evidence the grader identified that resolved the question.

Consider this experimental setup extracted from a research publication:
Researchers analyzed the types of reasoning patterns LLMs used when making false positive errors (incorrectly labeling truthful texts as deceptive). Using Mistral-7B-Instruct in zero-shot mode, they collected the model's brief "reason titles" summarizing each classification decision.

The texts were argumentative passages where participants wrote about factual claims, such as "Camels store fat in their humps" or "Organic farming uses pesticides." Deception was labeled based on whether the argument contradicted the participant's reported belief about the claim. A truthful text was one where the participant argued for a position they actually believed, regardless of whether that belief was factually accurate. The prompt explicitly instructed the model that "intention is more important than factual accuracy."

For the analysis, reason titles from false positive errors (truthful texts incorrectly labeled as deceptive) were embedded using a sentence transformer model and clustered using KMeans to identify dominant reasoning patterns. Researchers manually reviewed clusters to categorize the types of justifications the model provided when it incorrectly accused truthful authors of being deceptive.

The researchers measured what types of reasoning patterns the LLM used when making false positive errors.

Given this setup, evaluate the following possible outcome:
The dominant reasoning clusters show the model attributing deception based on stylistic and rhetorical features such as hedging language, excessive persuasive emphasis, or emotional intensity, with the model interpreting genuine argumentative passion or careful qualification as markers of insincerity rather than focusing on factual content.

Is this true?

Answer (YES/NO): NO